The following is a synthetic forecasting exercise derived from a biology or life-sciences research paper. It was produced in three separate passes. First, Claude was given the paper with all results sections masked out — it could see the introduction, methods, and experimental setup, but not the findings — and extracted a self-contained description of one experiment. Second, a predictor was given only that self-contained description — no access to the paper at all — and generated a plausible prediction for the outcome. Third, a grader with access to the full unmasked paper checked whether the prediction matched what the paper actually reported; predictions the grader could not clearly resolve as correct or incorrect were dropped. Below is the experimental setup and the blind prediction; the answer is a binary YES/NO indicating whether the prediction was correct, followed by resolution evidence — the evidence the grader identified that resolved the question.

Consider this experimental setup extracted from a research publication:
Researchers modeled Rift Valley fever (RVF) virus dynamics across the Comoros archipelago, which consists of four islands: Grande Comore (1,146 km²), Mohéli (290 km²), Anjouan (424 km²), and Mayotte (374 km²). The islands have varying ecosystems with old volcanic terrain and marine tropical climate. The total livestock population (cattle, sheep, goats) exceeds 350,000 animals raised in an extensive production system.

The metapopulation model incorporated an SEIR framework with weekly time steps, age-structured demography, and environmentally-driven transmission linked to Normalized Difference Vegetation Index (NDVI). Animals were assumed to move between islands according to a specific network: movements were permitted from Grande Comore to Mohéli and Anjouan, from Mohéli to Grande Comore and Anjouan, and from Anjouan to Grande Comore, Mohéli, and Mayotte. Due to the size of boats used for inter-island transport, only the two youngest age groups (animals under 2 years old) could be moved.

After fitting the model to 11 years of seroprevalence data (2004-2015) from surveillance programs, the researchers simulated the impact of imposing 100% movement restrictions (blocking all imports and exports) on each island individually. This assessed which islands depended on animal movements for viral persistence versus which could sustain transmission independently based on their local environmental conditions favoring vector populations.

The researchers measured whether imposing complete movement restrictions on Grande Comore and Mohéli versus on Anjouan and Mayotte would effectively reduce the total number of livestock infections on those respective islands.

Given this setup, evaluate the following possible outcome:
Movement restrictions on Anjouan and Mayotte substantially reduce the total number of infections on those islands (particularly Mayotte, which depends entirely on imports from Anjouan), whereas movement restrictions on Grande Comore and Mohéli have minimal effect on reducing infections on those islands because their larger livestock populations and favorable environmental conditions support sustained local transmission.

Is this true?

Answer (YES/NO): NO